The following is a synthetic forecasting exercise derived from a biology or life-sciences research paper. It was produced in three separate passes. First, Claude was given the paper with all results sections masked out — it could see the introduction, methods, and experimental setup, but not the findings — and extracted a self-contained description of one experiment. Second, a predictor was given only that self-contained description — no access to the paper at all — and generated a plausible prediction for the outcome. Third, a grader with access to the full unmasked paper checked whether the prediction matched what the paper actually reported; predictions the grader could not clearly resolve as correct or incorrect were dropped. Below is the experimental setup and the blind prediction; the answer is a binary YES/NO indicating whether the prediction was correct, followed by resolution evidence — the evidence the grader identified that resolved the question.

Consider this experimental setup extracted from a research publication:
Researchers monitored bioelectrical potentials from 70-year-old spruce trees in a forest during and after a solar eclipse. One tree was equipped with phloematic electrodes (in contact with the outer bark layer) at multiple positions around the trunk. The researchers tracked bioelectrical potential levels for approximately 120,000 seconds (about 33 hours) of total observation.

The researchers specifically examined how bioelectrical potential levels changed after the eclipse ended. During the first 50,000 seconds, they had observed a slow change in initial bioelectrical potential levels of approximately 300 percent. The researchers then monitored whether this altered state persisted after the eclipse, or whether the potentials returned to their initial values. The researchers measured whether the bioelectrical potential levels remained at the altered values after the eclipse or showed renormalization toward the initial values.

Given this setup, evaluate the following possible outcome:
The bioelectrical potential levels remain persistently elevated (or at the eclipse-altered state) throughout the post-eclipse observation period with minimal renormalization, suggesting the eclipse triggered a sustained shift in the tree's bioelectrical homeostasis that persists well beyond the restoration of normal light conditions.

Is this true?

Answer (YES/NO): NO